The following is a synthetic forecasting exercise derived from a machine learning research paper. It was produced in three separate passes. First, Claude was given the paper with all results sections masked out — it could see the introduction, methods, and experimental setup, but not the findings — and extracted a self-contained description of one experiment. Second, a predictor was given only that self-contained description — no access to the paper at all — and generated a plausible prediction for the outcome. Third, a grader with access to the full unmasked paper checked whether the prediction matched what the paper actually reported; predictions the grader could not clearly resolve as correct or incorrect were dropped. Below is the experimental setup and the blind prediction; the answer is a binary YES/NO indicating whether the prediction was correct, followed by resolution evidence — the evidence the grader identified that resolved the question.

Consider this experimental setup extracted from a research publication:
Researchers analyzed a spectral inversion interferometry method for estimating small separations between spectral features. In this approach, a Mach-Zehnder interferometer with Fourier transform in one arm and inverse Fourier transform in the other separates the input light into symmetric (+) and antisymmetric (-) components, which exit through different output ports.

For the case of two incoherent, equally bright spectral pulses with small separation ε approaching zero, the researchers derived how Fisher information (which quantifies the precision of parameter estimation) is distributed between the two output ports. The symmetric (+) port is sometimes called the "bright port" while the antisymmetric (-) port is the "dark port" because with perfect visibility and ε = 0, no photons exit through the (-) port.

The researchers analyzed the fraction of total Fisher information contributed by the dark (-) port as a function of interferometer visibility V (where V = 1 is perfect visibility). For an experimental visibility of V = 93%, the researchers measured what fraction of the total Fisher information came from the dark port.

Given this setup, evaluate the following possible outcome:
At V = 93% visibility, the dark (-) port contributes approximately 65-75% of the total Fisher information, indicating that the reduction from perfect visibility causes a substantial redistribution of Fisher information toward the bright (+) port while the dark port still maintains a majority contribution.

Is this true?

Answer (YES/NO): NO